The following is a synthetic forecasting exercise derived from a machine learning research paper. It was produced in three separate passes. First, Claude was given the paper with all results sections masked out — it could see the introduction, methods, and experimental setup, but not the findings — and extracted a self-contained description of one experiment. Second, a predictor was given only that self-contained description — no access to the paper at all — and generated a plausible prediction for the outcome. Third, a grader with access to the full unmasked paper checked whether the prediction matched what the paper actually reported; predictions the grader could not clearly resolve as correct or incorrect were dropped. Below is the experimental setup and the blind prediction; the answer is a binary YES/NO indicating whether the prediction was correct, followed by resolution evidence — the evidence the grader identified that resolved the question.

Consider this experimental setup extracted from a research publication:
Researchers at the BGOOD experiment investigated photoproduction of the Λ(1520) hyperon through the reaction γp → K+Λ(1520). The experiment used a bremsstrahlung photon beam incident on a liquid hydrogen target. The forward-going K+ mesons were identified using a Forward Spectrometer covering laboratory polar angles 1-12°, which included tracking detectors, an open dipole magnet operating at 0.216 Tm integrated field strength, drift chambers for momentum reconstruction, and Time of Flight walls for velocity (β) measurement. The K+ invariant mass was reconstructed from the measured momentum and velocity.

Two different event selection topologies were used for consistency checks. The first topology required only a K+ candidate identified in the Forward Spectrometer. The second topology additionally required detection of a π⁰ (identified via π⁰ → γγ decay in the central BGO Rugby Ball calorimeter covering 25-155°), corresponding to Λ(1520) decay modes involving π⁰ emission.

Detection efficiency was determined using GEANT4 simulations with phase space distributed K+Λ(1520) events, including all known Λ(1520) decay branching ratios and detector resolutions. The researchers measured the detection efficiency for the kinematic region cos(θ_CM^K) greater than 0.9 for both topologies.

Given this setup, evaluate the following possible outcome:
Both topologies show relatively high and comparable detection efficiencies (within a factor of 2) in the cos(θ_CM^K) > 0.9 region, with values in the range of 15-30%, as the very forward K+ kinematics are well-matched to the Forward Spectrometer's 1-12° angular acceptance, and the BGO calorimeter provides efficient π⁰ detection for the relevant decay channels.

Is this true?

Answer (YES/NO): NO